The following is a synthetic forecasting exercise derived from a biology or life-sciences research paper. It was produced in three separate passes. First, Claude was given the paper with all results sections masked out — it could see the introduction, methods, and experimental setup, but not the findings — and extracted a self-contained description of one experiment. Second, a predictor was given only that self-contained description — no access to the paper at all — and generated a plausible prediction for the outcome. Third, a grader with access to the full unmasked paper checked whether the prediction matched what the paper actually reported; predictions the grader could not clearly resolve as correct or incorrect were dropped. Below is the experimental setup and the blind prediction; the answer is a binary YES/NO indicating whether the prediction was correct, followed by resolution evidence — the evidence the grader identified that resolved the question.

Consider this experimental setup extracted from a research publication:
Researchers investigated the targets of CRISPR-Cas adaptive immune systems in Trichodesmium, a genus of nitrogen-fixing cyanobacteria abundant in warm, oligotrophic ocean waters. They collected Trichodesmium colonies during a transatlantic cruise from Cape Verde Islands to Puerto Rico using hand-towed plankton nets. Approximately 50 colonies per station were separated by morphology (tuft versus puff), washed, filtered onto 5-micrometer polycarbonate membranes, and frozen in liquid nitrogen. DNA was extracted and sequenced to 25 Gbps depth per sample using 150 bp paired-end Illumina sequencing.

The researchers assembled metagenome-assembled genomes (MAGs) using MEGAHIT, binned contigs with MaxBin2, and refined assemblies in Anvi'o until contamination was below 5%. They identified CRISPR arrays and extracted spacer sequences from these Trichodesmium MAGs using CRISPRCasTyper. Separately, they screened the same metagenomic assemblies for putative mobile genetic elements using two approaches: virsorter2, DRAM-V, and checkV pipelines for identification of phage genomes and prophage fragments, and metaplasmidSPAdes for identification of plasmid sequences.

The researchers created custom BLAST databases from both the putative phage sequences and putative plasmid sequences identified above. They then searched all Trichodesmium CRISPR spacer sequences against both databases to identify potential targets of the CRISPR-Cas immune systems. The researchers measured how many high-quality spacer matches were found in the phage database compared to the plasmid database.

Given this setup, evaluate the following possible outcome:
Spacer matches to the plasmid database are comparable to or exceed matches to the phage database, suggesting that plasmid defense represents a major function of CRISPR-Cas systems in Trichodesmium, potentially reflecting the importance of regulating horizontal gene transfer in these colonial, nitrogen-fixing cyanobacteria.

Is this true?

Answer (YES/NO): NO